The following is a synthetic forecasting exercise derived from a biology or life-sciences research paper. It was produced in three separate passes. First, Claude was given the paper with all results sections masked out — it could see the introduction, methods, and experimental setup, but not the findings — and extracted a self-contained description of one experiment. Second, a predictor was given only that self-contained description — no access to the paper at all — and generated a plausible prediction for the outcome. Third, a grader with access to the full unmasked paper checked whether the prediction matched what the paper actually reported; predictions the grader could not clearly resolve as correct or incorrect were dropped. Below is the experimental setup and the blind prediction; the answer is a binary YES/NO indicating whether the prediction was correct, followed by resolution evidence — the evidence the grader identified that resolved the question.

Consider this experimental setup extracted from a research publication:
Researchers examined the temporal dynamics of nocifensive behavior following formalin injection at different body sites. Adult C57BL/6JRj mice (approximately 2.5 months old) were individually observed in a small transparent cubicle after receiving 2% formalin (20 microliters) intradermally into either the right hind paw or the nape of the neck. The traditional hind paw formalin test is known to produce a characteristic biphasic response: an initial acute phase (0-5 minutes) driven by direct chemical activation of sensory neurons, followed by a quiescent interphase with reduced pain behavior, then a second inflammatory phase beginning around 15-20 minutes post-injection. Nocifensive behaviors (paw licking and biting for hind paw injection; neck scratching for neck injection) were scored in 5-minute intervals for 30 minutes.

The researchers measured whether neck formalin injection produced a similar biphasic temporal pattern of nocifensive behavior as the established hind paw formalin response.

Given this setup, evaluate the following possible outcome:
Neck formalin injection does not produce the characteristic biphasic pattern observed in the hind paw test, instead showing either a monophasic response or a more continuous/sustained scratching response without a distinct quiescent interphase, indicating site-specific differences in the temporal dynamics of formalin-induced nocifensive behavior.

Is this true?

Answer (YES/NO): YES